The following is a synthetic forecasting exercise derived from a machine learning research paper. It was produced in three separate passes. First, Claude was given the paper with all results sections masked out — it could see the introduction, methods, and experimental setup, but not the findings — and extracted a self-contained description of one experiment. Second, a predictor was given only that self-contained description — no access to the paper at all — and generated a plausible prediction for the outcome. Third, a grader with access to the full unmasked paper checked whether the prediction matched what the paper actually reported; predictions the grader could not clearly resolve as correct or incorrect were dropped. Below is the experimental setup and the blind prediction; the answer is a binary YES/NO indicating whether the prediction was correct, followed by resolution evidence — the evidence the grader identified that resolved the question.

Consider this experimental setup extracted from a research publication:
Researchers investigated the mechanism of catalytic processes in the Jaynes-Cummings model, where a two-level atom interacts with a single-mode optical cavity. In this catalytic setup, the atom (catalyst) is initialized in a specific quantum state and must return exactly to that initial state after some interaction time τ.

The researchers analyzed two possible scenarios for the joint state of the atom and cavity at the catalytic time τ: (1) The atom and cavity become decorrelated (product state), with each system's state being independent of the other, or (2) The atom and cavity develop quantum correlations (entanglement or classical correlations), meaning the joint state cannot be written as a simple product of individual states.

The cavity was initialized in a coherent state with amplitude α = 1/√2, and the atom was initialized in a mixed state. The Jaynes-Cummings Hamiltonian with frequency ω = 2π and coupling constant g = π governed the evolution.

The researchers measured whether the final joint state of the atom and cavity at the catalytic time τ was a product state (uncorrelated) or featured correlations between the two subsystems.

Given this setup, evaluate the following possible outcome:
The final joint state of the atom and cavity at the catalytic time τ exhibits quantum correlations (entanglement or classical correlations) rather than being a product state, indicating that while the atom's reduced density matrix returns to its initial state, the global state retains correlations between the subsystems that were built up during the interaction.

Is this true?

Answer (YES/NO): YES